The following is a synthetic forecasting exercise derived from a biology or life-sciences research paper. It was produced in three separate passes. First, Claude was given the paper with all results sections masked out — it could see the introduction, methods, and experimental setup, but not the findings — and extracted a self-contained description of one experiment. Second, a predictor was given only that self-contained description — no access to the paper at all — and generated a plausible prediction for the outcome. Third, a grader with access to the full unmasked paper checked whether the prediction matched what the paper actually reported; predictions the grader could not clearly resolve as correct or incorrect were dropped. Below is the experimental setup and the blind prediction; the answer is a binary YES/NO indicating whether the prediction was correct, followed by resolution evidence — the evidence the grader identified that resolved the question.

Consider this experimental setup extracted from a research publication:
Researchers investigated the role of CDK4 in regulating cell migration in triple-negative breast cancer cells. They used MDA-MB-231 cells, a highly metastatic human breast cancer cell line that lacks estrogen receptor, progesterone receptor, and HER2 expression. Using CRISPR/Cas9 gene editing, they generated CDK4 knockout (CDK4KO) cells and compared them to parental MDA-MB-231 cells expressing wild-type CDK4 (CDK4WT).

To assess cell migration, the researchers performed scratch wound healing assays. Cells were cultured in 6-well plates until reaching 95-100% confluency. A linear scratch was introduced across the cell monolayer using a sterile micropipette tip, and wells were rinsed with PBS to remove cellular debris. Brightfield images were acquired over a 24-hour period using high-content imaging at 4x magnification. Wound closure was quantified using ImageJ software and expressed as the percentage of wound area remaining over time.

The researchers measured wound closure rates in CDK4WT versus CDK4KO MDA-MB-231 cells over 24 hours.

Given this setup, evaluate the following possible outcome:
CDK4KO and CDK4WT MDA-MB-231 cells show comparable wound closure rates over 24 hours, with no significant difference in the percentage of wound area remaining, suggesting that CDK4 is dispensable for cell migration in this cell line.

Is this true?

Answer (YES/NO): NO